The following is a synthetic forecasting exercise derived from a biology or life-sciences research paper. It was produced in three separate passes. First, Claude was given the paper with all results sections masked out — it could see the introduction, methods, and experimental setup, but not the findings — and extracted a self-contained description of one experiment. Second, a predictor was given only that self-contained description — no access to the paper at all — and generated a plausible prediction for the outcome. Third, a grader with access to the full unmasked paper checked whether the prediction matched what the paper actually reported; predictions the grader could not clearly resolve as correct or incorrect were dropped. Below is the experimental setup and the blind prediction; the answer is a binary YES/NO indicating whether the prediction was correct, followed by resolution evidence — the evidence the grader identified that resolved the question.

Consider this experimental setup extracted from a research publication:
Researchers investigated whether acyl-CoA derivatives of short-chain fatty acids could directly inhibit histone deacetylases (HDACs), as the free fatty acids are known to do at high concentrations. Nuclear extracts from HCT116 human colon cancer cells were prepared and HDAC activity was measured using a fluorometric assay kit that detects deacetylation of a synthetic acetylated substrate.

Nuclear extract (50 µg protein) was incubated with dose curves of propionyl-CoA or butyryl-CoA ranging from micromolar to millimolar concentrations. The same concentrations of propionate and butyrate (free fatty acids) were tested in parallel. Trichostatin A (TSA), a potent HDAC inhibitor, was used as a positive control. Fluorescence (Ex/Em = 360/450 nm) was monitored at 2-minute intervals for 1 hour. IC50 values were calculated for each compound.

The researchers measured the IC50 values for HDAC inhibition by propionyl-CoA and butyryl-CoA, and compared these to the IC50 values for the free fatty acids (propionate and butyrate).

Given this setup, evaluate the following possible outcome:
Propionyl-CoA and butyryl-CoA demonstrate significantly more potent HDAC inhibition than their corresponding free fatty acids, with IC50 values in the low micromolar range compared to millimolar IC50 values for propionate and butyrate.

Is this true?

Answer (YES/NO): NO